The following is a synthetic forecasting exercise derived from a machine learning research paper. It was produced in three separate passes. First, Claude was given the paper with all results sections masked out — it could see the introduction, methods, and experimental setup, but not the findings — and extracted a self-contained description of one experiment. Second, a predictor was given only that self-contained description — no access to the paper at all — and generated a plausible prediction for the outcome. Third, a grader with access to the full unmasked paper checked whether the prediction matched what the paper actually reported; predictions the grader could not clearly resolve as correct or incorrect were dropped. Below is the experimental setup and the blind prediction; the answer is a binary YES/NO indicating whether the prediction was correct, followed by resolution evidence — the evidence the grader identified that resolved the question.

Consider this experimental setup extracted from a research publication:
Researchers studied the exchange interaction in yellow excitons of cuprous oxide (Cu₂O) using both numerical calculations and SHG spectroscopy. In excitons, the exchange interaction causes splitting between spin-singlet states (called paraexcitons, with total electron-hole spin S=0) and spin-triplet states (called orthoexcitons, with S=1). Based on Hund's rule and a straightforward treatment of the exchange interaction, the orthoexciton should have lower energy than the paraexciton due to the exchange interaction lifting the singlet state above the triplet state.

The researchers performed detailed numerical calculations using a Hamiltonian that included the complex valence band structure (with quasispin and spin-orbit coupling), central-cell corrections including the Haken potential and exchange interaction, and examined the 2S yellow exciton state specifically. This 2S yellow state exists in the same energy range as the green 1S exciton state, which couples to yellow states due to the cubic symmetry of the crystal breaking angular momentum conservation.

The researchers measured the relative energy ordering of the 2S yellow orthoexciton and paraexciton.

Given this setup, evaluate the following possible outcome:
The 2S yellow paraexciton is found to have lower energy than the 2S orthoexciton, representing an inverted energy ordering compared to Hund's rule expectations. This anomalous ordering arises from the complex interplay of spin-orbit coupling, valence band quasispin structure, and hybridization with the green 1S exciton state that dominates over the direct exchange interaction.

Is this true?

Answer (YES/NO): NO